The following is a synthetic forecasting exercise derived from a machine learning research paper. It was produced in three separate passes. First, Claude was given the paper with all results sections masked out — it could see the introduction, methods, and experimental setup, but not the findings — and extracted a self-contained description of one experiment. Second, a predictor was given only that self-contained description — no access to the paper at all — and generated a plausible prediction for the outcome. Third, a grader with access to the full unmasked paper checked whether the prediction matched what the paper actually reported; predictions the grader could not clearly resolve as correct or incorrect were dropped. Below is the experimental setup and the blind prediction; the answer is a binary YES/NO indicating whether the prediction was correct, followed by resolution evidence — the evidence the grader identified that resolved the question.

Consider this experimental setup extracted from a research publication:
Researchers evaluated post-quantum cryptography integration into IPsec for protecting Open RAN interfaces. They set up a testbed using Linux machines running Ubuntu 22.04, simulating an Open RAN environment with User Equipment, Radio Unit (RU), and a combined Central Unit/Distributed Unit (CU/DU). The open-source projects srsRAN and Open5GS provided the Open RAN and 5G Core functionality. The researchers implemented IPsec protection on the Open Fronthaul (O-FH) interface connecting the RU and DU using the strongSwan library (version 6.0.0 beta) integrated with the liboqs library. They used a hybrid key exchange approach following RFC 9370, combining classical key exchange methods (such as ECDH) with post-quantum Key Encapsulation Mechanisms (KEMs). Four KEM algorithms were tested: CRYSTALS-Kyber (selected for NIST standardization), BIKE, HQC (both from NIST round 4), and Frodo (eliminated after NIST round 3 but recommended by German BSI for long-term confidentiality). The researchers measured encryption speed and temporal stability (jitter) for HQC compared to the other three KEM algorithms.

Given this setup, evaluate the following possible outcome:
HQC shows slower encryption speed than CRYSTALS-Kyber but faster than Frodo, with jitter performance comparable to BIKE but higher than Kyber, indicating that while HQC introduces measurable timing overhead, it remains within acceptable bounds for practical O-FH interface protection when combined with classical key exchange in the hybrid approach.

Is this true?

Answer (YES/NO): NO